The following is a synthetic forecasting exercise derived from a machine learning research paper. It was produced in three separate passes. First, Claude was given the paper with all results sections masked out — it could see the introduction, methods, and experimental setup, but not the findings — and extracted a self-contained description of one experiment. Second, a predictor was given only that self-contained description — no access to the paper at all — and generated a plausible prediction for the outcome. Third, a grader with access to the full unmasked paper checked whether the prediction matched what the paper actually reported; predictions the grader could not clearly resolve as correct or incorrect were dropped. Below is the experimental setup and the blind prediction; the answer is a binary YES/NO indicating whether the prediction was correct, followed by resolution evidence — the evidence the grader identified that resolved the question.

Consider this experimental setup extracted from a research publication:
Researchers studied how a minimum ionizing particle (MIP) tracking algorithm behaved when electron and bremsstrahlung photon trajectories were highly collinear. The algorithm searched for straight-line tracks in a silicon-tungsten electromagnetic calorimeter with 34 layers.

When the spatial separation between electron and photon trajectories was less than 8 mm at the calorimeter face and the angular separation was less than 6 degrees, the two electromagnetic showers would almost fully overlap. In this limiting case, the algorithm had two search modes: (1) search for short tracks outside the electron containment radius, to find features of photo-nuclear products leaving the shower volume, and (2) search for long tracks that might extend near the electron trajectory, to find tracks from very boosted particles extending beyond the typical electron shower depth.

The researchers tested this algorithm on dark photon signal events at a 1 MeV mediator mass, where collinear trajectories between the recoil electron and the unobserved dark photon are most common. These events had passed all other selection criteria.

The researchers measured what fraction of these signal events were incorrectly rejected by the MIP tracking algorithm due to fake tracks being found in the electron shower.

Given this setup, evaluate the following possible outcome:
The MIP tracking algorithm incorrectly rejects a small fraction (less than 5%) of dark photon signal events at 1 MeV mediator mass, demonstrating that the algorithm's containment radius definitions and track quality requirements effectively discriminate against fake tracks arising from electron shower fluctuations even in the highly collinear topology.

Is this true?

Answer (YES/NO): NO